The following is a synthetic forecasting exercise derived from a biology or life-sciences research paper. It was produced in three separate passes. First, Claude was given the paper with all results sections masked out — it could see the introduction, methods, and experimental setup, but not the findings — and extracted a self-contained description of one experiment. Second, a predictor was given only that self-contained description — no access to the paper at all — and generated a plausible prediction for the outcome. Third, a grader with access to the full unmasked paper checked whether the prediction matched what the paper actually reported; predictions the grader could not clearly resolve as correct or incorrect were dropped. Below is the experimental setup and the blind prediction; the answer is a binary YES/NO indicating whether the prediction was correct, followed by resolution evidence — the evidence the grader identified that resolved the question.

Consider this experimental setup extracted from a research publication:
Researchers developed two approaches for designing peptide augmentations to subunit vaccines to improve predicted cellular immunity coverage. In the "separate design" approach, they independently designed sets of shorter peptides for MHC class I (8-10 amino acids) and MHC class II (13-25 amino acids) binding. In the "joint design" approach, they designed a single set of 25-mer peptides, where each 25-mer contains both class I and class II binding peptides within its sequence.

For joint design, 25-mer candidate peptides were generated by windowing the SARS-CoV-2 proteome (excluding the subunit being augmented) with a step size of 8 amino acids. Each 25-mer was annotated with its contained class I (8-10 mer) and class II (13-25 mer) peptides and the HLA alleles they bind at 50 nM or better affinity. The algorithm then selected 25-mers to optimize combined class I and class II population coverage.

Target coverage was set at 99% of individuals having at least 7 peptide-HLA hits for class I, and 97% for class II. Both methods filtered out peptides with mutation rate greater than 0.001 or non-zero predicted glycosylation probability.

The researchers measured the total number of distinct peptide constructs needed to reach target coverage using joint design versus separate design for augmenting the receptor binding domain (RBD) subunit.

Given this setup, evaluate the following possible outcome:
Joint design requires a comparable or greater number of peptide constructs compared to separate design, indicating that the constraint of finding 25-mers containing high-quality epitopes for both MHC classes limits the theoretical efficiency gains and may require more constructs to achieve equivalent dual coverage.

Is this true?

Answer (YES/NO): NO